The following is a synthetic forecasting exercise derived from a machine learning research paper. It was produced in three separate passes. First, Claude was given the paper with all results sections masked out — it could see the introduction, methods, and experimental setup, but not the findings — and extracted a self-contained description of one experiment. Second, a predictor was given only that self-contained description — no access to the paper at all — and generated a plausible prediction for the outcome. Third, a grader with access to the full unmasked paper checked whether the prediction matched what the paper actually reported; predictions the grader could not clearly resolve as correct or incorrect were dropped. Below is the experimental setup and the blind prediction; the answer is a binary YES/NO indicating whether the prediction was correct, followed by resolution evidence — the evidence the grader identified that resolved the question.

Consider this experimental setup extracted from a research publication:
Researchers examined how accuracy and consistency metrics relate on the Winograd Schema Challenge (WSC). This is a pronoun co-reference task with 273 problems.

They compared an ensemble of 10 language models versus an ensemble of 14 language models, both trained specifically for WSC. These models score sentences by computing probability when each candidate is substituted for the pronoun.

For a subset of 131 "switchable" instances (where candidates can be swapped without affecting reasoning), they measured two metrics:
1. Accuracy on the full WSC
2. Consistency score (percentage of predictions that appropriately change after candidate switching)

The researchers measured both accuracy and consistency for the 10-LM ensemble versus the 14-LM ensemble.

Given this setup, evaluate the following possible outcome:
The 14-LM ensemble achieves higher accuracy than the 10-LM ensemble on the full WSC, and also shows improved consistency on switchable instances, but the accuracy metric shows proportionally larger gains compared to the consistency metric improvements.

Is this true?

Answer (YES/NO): YES